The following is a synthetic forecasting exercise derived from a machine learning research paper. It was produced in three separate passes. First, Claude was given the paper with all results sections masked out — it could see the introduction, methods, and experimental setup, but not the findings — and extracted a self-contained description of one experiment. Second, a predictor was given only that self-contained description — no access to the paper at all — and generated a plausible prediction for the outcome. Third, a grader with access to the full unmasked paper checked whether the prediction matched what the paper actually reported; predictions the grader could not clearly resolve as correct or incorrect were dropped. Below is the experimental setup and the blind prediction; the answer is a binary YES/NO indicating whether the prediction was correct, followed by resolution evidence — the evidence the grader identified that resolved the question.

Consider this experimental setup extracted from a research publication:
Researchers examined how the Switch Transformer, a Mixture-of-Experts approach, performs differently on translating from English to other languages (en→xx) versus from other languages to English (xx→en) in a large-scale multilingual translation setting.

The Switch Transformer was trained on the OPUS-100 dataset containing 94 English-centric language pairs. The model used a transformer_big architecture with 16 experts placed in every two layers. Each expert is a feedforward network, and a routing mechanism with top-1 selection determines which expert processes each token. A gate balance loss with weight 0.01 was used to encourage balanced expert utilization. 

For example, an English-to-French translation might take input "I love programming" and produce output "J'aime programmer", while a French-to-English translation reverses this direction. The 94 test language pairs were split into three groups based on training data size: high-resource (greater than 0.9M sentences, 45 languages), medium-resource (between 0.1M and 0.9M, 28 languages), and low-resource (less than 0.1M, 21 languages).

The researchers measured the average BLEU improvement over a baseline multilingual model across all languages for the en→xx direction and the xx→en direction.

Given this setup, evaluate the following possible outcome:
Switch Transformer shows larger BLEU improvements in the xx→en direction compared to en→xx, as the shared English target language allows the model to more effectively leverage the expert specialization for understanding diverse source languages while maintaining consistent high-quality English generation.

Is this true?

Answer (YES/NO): NO